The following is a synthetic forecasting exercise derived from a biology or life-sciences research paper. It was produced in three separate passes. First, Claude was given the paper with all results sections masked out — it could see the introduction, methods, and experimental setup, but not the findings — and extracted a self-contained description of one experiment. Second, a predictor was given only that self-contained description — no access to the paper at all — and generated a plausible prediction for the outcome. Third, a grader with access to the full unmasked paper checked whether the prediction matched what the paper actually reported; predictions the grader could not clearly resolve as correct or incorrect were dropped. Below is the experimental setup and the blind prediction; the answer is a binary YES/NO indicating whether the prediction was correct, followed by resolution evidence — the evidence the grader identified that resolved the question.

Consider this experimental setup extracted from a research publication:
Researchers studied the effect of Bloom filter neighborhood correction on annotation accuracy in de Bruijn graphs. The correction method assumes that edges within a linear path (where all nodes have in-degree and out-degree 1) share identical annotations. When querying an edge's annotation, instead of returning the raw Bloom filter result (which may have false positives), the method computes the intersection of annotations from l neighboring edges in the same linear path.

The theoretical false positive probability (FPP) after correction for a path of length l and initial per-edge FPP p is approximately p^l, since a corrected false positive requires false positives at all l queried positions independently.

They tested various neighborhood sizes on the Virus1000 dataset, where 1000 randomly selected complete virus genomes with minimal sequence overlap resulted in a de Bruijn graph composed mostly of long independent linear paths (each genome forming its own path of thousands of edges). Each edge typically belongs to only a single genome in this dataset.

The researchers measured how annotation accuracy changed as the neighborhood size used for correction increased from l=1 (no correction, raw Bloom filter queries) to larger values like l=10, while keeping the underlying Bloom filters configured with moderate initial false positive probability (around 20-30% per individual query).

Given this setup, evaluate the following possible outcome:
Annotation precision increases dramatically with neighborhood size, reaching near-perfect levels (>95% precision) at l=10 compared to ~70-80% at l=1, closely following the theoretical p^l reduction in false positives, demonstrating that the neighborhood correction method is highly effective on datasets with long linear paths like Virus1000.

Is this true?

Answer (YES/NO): NO